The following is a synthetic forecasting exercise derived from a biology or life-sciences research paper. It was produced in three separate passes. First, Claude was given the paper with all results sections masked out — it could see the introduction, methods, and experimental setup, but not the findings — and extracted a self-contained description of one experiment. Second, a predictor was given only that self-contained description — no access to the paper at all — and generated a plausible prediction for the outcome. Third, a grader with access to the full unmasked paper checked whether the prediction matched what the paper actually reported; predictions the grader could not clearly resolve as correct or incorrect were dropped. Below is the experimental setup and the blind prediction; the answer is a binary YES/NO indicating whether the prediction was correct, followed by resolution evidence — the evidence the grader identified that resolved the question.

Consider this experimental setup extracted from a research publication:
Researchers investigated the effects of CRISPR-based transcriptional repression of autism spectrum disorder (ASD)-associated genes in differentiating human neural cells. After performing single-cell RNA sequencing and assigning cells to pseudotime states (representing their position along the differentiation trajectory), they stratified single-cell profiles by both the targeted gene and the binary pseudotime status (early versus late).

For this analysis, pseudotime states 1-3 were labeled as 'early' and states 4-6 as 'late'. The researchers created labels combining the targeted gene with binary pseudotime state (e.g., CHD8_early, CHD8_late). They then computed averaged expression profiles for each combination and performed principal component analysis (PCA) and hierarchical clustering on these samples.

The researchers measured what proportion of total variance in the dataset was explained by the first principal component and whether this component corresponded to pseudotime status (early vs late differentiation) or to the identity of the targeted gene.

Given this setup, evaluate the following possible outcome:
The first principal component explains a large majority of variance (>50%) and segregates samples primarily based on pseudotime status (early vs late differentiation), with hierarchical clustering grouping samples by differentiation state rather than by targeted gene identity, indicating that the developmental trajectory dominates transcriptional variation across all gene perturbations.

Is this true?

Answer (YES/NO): NO